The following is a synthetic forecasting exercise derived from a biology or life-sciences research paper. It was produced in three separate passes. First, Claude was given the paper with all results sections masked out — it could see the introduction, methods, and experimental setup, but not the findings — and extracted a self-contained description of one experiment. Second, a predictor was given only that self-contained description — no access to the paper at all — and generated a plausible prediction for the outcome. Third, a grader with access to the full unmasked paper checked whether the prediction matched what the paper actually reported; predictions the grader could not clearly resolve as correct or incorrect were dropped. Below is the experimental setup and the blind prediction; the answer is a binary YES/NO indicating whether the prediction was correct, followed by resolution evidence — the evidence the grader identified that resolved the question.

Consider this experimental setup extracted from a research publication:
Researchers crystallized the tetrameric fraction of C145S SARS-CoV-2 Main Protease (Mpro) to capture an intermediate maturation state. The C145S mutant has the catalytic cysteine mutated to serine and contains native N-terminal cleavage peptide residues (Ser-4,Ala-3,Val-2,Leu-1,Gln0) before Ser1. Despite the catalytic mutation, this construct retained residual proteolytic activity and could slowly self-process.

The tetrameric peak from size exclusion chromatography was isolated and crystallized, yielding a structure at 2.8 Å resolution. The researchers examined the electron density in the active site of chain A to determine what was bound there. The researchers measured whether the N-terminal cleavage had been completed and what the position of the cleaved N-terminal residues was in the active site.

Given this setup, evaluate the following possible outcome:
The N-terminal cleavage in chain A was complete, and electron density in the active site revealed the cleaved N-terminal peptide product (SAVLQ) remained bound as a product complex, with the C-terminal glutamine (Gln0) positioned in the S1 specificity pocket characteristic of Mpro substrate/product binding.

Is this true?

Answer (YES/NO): YES